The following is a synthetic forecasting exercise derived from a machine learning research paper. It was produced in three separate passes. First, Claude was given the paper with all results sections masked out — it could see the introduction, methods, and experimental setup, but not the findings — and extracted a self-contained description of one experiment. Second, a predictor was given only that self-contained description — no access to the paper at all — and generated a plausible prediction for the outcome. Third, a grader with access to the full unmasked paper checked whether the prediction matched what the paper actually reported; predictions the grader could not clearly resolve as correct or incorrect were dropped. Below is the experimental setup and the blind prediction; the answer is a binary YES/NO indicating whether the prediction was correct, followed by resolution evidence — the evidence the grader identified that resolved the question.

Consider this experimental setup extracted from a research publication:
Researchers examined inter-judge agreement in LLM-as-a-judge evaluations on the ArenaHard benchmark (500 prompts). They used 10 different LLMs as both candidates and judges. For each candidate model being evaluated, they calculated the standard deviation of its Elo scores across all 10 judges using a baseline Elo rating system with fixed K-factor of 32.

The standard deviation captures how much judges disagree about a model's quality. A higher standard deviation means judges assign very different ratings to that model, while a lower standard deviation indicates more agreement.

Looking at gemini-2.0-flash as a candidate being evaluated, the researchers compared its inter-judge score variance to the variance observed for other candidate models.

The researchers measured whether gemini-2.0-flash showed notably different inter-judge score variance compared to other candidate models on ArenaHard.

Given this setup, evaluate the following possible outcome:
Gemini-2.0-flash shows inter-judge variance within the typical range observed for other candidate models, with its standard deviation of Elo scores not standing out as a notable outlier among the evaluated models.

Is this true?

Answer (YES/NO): NO